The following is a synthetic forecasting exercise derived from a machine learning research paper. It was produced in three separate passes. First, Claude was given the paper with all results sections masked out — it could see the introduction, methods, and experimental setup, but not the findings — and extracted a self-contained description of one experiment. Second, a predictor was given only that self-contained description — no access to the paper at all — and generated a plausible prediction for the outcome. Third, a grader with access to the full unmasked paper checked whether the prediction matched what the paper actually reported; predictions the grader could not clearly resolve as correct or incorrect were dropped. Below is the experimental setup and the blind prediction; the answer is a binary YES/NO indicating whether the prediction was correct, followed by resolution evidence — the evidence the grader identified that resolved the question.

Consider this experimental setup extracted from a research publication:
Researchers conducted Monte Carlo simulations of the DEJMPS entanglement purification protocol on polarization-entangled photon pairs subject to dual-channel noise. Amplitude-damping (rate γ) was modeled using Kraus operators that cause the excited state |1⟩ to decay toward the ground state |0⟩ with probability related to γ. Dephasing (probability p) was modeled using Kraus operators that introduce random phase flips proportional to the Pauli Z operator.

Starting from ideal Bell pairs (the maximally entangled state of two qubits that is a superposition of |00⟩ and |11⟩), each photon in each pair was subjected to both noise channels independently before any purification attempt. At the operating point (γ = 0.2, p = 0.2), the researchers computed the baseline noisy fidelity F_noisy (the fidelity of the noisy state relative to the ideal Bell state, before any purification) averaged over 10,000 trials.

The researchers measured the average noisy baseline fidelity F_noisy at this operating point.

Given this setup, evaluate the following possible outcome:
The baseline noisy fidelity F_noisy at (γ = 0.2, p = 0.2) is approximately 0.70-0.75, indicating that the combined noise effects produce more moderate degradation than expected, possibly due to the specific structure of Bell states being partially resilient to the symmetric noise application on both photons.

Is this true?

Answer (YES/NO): NO